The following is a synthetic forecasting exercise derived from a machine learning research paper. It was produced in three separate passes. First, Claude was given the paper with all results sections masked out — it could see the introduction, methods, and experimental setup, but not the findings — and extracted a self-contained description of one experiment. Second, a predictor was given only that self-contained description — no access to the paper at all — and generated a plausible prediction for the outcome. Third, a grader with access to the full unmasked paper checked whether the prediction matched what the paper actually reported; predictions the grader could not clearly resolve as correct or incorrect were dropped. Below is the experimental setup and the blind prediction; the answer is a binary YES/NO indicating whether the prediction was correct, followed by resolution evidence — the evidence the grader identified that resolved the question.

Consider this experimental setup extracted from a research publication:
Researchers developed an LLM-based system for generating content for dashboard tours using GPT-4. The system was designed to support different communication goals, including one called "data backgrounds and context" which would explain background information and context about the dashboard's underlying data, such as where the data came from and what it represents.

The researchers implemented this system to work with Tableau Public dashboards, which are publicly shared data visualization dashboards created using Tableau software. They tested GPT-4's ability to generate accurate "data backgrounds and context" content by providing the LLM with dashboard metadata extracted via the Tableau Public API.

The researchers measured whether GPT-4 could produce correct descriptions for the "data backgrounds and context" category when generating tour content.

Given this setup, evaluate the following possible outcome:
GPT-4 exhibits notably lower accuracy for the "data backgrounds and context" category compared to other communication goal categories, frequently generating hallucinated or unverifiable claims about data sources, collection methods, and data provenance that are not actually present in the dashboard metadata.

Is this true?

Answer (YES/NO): YES